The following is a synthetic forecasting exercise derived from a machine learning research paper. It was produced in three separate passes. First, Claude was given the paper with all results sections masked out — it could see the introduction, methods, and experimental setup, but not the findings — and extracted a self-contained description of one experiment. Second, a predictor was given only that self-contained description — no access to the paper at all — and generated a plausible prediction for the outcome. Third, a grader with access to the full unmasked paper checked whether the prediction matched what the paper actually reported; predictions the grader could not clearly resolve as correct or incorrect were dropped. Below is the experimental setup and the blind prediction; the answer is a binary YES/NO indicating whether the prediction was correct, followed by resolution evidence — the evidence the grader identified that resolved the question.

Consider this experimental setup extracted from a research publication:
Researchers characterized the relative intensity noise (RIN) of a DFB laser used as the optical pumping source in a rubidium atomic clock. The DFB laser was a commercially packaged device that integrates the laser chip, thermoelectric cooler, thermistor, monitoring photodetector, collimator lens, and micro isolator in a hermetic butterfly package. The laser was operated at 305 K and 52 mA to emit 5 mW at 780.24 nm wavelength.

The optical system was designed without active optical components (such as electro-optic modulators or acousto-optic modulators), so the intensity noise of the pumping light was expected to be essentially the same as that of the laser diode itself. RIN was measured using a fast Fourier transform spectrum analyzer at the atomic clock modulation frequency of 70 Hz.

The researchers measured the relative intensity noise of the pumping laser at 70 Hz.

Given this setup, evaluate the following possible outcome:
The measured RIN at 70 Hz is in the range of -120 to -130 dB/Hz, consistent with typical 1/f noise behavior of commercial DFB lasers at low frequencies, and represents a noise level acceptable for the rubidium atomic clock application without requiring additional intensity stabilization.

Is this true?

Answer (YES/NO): YES